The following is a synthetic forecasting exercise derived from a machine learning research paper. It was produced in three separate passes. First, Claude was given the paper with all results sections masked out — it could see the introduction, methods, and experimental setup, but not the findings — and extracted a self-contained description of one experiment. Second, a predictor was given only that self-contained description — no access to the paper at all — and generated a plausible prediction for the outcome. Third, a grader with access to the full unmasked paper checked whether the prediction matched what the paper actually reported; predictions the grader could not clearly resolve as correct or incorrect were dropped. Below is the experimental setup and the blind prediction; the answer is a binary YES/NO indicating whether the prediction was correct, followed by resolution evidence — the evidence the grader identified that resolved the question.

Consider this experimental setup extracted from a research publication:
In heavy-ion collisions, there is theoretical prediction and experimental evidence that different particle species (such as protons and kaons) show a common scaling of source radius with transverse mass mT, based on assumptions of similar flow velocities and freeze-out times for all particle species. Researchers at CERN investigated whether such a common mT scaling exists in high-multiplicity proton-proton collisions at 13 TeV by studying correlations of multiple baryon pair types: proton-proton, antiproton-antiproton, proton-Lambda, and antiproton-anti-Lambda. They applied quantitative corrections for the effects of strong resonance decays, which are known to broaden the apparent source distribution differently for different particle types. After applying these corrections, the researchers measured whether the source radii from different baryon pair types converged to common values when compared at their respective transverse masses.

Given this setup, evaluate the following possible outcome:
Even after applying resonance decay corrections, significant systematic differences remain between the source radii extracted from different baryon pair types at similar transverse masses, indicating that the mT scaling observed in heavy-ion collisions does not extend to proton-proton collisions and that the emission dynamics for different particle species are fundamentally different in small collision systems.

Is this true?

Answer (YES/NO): NO